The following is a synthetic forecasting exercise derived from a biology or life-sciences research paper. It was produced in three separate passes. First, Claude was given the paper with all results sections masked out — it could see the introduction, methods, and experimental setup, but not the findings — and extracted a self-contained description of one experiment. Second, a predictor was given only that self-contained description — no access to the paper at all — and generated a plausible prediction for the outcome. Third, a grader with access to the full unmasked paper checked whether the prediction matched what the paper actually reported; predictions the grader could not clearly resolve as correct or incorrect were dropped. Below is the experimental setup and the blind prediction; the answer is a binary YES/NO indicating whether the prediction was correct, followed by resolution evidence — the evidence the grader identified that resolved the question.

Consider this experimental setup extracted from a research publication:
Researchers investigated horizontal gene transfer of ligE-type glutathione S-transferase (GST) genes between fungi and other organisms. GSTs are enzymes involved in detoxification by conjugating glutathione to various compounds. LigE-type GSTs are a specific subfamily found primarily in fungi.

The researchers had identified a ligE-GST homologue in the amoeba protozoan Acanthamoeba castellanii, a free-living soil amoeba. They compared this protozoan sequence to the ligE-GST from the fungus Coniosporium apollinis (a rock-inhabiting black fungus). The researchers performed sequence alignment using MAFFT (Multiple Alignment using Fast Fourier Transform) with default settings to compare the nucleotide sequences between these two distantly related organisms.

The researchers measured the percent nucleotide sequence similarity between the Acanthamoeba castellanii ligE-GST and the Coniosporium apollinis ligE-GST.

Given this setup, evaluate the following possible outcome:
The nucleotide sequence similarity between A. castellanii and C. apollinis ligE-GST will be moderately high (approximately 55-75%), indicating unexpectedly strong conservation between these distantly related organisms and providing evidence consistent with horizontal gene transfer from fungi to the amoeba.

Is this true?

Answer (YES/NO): NO